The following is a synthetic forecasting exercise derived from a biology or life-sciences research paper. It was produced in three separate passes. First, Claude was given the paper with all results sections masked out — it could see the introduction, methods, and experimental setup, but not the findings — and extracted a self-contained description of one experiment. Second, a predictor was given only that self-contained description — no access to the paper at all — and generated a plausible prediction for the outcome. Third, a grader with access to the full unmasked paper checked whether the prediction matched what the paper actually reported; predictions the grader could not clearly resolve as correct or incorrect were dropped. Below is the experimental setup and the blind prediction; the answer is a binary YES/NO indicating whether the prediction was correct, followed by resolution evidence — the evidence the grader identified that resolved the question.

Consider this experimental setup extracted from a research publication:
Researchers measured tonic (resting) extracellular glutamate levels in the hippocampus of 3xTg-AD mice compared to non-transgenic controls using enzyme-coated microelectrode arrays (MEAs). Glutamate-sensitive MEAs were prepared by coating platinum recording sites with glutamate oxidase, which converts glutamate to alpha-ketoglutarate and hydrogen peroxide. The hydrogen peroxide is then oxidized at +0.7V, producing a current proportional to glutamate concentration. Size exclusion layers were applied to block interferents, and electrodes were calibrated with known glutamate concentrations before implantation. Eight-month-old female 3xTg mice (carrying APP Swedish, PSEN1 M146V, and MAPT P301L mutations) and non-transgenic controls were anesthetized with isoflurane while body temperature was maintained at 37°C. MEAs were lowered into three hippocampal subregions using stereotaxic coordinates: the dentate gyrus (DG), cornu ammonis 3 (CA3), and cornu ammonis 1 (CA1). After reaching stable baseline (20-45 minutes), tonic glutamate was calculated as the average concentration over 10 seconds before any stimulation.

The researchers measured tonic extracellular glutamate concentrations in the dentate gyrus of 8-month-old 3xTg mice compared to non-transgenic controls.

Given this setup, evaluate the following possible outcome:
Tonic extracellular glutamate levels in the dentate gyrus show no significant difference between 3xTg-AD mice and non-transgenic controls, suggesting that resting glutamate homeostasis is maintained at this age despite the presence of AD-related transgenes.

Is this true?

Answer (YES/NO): NO